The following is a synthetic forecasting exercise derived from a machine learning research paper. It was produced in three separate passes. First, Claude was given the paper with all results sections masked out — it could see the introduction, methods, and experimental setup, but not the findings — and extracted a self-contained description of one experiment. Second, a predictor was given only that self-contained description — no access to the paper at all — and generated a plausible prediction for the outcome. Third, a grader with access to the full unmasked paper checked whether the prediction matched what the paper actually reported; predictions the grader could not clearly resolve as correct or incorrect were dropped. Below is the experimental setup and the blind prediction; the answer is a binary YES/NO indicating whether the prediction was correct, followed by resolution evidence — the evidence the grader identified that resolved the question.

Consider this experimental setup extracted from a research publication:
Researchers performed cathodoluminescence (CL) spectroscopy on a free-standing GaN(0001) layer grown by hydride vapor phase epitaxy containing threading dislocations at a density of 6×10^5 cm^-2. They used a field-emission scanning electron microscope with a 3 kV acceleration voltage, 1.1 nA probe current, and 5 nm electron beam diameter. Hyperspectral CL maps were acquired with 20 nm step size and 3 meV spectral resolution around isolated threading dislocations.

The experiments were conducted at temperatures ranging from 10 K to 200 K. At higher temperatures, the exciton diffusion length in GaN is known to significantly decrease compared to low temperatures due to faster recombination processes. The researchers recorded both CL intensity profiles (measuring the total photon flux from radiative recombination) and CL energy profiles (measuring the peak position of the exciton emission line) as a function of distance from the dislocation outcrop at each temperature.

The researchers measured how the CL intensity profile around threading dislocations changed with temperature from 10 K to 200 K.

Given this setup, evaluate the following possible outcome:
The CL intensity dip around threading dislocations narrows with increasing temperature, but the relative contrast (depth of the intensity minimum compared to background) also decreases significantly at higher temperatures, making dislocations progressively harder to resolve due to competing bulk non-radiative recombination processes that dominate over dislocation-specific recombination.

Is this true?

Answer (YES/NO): NO